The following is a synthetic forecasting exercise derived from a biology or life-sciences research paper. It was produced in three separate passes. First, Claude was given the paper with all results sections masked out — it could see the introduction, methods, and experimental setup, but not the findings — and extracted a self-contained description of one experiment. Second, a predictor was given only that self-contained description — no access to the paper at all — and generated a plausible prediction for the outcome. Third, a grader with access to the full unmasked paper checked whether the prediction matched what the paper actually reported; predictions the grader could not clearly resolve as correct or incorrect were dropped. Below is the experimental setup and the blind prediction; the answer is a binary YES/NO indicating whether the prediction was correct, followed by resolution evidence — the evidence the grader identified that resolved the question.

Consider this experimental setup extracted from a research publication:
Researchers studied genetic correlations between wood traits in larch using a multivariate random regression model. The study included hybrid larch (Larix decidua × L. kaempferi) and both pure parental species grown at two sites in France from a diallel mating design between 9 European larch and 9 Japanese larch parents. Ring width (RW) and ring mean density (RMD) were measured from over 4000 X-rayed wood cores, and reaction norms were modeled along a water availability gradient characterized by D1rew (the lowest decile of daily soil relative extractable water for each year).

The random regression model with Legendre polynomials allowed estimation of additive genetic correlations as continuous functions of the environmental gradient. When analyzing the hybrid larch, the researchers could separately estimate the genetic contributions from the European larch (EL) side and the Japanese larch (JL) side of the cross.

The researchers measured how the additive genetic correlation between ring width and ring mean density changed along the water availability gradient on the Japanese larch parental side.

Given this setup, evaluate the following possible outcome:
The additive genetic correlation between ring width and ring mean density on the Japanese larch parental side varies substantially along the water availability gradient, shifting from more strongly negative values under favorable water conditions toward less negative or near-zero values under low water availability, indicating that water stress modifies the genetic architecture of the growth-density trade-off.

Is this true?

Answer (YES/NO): NO